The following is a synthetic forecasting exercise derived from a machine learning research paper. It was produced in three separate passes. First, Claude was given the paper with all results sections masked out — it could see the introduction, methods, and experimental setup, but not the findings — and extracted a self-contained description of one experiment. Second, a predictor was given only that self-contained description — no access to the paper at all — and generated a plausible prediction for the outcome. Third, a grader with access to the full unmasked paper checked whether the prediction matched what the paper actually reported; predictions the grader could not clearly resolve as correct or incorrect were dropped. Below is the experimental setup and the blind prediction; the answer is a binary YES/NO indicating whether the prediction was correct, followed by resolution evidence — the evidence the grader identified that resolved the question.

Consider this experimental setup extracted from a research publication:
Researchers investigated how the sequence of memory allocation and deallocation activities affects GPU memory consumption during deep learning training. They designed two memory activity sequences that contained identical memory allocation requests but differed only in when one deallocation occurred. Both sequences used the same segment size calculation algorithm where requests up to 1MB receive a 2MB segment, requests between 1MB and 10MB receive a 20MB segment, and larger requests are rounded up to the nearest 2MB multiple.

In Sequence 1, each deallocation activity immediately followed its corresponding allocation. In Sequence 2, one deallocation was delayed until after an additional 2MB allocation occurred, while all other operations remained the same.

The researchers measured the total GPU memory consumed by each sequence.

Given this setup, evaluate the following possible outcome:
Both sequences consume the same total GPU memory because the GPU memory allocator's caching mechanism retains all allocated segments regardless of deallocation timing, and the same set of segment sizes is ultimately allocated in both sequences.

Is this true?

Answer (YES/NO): NO